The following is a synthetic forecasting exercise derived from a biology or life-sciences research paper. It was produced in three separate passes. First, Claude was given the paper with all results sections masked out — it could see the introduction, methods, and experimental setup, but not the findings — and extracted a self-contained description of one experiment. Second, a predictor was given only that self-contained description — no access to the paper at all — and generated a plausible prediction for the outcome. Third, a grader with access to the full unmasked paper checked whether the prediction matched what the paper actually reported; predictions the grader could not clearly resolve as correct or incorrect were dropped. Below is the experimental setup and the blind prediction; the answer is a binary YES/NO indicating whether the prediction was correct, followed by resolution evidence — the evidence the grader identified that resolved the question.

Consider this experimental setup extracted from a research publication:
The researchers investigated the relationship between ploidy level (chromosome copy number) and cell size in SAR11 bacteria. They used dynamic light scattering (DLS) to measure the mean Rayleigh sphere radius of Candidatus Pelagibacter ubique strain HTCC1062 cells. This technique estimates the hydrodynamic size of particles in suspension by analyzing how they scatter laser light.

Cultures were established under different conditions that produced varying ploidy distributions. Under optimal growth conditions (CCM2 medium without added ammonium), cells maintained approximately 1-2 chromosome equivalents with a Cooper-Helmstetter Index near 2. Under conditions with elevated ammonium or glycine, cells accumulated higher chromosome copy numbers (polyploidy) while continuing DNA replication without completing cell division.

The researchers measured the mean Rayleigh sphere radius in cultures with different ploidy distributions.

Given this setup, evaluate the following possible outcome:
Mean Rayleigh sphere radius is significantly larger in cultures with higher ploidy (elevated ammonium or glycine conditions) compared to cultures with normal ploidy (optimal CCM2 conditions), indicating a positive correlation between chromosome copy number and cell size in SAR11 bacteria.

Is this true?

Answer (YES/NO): YES